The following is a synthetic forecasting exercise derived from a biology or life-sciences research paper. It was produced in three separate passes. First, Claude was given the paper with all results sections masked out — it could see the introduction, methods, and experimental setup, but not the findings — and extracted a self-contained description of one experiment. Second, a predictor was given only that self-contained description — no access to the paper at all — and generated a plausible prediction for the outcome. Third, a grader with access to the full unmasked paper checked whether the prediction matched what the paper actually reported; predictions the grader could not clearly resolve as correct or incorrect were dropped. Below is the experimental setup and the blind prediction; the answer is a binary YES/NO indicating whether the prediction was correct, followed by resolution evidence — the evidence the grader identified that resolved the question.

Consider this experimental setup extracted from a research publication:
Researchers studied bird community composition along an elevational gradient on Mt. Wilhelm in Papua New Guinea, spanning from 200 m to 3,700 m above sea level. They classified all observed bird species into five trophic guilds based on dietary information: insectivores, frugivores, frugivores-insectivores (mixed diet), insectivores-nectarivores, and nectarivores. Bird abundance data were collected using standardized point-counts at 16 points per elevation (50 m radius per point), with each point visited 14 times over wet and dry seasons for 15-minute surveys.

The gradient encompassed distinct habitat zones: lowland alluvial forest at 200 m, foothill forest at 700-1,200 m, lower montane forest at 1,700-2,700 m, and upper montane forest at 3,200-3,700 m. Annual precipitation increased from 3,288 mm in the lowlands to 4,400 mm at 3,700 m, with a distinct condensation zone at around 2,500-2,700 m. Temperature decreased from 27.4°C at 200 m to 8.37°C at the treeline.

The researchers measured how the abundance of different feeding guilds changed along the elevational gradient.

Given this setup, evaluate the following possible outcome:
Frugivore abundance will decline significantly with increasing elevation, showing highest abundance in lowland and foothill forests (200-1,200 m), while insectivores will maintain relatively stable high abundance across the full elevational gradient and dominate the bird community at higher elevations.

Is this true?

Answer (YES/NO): NO